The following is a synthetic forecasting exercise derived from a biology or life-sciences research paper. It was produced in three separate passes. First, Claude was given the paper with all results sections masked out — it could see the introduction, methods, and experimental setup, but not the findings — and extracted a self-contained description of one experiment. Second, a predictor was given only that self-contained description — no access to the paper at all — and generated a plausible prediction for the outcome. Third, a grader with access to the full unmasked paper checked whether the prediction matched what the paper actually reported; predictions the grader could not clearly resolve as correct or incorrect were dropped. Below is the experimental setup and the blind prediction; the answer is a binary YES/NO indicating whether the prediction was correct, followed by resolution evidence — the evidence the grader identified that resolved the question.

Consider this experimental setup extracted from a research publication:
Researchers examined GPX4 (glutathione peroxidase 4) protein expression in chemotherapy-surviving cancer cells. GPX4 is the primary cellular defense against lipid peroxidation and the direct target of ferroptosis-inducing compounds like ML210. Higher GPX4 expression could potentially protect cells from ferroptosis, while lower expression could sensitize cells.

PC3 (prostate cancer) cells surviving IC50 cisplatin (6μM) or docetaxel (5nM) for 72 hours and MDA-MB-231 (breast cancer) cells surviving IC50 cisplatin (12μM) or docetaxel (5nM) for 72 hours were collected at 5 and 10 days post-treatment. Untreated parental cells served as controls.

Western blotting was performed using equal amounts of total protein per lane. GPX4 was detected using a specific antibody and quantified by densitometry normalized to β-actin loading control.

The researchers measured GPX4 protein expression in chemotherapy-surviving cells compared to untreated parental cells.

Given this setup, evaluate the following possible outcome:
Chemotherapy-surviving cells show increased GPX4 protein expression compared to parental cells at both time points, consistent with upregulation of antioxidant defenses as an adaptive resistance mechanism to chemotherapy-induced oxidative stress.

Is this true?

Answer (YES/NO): NO